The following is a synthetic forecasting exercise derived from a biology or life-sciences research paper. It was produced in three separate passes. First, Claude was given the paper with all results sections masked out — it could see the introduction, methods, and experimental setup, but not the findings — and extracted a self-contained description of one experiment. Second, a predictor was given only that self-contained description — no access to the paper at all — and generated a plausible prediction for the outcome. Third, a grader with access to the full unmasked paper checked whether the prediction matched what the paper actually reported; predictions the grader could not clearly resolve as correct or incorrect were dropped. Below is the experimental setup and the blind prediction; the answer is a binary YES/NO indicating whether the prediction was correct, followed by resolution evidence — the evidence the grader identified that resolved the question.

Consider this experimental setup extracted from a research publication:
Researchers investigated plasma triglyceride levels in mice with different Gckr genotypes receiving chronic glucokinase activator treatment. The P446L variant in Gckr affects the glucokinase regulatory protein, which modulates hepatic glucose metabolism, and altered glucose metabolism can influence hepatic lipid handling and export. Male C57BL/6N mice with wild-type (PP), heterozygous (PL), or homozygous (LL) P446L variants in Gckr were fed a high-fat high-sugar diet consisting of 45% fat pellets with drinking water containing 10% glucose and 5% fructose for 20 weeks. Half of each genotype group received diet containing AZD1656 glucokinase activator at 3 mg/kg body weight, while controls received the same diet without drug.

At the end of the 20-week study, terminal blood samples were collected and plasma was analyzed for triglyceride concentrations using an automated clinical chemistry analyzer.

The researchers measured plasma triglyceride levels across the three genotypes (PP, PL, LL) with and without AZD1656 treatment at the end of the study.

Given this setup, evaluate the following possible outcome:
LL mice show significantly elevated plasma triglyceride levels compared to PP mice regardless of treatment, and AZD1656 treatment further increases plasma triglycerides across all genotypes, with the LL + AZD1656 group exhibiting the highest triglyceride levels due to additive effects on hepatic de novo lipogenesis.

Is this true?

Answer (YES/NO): NO